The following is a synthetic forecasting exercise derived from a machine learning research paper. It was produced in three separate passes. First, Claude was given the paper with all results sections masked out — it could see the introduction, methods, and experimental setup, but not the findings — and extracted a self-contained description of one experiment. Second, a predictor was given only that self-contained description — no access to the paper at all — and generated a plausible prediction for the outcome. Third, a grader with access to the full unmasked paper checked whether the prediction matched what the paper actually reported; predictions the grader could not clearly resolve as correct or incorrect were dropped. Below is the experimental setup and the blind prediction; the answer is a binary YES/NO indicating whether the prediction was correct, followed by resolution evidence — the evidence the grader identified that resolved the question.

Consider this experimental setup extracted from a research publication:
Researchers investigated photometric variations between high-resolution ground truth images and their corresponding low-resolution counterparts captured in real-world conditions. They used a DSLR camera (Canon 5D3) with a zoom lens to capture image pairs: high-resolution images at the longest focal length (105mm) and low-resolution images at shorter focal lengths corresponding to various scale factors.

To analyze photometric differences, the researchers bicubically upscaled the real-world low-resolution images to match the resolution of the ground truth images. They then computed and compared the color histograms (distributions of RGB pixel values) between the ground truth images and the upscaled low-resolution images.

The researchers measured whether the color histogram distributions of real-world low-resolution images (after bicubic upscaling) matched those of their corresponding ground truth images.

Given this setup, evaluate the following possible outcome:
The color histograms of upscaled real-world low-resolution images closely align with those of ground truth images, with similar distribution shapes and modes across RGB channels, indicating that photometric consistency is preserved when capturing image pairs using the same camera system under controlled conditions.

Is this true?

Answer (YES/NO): NO